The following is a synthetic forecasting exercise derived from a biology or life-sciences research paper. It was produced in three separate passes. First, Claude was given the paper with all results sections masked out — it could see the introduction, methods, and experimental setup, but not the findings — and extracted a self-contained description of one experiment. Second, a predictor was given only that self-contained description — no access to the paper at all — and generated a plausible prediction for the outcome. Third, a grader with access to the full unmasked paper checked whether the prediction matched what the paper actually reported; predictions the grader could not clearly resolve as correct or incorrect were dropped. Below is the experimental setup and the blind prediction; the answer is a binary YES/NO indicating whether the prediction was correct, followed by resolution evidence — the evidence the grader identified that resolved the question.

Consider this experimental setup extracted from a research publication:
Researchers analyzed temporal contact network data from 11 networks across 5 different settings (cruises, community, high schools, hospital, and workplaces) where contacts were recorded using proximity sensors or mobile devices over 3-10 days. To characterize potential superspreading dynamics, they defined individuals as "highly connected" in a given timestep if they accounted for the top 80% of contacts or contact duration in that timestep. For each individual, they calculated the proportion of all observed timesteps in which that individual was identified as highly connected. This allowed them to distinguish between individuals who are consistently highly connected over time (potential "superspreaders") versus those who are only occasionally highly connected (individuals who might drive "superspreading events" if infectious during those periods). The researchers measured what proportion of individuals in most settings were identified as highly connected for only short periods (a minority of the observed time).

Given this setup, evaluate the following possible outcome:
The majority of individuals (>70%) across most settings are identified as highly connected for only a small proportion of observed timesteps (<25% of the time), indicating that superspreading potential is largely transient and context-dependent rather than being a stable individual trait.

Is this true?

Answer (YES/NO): YES